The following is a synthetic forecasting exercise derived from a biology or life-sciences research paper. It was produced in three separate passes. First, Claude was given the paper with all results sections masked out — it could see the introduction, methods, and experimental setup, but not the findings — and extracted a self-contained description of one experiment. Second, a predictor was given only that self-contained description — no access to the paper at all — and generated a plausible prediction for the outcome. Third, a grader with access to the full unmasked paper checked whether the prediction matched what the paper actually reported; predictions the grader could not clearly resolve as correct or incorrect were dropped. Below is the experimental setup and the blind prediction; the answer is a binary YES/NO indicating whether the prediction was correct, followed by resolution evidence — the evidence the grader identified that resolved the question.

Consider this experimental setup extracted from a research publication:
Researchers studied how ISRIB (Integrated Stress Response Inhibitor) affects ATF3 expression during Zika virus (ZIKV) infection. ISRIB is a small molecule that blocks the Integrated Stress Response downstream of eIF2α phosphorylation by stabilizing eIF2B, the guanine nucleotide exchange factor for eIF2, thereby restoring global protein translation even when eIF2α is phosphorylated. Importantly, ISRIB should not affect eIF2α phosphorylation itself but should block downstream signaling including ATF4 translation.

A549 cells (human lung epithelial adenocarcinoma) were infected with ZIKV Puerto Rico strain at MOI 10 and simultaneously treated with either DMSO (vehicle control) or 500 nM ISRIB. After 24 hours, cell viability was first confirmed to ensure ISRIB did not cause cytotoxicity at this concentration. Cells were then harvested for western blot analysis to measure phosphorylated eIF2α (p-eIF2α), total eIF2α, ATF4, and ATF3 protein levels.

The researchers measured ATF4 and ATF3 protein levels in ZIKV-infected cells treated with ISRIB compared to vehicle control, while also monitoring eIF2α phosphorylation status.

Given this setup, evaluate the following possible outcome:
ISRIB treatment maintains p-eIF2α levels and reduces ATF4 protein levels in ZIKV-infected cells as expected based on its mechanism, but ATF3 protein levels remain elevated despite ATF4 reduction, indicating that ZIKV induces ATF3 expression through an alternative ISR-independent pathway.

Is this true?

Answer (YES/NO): NO